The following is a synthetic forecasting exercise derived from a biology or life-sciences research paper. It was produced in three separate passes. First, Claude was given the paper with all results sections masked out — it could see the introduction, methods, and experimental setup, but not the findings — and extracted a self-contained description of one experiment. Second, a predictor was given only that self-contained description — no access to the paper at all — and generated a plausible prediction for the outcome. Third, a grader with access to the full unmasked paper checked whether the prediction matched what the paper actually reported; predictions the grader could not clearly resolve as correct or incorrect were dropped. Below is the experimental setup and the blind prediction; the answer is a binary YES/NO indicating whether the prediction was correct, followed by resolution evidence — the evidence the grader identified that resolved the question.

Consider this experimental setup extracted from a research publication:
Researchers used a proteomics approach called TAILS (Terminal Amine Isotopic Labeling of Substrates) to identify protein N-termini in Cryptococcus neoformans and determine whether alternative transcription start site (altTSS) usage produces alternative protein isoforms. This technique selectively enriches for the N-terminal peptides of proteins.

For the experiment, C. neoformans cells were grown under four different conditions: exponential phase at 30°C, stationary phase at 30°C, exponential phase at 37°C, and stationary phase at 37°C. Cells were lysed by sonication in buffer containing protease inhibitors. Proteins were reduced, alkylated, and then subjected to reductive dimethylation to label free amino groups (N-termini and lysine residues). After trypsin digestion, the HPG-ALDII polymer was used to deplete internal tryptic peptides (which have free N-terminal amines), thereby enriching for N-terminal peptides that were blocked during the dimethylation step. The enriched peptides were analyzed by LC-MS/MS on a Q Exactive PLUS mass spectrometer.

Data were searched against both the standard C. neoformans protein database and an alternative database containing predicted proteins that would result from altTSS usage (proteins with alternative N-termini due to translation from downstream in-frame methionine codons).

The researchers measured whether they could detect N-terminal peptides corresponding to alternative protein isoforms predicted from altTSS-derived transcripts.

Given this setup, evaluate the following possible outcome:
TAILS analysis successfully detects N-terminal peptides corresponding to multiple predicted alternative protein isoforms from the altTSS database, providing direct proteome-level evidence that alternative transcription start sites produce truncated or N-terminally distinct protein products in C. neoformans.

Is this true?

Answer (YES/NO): YES